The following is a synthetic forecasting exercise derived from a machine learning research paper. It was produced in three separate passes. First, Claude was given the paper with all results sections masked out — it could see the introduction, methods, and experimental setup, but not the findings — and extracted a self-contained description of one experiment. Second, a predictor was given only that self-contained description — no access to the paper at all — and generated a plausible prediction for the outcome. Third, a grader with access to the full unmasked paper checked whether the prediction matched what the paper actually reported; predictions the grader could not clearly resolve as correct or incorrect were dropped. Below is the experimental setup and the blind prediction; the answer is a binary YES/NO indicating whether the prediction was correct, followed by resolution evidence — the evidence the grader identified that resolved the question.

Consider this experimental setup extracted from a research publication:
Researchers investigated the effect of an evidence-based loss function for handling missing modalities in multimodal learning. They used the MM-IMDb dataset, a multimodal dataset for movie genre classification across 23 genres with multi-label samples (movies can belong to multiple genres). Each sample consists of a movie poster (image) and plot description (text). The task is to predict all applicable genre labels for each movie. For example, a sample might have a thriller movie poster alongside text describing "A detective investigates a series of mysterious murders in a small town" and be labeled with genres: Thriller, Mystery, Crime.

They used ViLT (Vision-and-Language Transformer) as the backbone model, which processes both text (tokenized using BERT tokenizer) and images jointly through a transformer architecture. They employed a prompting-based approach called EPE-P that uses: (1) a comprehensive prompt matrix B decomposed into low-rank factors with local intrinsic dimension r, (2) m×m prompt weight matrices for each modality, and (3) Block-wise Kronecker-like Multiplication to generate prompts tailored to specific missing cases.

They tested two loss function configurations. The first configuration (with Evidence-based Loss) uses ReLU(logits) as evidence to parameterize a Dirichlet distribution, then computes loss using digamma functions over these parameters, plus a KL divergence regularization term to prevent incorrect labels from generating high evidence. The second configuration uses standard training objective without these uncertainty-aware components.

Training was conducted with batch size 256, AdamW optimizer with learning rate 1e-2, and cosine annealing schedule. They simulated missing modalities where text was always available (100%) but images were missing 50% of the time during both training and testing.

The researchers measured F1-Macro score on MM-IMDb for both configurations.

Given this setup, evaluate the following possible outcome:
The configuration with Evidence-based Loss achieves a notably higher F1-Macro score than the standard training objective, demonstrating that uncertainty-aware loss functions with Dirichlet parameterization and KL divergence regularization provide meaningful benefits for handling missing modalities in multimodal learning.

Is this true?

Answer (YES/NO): YES